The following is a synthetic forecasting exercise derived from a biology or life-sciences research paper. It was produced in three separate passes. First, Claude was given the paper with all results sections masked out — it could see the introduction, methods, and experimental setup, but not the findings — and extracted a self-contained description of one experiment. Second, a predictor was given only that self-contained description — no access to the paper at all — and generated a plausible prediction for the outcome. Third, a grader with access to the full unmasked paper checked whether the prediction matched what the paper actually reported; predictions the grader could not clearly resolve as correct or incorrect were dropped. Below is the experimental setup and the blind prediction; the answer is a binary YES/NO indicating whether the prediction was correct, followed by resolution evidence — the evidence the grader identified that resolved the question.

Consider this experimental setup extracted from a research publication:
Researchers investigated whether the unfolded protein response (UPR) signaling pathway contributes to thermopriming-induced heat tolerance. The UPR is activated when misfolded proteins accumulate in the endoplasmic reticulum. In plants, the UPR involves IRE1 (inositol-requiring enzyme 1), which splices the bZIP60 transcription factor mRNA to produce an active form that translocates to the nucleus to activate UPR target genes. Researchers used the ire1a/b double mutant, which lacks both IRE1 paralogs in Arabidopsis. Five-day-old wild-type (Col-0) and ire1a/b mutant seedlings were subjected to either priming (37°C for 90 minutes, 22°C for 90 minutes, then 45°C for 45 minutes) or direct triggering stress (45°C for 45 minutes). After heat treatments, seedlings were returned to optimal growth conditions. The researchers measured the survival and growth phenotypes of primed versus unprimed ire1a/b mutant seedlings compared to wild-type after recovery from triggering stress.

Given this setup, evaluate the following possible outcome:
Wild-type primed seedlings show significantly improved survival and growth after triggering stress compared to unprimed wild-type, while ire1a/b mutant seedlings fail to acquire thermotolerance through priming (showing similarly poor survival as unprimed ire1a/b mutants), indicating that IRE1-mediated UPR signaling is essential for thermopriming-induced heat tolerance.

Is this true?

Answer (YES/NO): NO